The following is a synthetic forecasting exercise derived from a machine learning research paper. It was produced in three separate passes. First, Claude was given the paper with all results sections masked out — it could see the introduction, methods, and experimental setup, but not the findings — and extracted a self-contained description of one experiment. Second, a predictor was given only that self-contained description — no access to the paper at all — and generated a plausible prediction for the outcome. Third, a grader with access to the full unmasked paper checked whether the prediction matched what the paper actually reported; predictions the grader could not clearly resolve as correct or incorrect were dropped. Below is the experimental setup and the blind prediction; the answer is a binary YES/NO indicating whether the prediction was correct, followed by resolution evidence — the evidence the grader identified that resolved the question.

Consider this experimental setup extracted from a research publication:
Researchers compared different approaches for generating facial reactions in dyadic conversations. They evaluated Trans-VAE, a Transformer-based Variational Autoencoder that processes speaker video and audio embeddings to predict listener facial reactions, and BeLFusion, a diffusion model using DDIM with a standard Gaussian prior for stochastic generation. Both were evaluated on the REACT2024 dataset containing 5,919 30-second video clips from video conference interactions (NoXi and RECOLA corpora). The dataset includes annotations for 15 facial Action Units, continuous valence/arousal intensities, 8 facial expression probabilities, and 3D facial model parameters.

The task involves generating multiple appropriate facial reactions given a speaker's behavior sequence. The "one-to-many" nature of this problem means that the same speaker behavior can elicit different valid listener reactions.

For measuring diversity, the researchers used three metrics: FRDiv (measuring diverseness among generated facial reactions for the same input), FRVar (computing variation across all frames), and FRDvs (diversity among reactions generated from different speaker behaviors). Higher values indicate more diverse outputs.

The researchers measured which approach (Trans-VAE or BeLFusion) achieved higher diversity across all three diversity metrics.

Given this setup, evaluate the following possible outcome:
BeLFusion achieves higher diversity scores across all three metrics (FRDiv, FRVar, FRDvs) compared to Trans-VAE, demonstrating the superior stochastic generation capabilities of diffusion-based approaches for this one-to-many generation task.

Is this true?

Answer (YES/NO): YES